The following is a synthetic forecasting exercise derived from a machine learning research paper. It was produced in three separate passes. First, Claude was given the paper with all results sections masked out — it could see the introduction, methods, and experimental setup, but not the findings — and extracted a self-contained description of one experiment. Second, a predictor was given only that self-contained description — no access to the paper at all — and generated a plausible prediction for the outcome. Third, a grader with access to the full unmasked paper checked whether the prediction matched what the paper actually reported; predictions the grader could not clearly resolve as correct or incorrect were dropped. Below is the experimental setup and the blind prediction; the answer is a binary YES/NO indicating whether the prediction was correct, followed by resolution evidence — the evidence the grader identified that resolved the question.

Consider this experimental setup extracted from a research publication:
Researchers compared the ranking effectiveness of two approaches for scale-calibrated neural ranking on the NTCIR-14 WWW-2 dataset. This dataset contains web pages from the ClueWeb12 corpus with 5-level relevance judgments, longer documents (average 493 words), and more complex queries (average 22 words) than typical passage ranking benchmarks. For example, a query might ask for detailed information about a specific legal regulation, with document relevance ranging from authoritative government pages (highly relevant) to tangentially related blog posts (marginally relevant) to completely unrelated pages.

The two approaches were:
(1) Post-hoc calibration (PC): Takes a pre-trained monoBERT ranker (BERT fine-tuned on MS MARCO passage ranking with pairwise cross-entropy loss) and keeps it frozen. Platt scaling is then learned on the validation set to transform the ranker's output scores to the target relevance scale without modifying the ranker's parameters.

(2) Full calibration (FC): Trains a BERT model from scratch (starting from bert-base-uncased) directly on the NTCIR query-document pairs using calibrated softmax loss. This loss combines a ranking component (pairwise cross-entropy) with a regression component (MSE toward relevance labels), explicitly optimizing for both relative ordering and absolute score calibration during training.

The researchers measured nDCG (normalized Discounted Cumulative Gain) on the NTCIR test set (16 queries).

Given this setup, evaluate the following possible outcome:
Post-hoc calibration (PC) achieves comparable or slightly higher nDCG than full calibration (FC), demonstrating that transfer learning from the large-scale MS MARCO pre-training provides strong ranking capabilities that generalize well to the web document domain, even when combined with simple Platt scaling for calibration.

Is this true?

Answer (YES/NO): YES